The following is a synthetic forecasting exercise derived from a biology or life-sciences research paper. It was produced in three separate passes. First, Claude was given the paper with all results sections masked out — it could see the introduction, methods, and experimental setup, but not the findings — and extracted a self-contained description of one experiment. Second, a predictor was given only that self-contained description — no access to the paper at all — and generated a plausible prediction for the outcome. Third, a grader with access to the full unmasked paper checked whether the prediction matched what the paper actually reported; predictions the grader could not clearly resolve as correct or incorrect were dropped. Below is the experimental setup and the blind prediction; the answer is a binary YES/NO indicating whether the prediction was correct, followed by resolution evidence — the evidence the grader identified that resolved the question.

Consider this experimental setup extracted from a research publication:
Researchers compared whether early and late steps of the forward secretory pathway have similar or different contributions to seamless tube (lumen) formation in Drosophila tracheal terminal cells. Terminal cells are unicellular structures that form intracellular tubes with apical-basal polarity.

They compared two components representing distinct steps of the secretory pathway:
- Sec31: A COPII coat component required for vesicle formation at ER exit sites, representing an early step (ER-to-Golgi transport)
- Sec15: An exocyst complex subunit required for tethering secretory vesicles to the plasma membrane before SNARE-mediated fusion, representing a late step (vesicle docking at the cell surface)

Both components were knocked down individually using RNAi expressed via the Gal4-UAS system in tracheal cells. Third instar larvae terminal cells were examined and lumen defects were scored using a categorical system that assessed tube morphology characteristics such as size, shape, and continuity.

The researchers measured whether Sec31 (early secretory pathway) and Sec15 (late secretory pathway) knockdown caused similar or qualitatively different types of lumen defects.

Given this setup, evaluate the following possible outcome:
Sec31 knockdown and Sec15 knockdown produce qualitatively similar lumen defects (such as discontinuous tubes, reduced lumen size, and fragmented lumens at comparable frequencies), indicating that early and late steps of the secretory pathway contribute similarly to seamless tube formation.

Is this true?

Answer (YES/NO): NO